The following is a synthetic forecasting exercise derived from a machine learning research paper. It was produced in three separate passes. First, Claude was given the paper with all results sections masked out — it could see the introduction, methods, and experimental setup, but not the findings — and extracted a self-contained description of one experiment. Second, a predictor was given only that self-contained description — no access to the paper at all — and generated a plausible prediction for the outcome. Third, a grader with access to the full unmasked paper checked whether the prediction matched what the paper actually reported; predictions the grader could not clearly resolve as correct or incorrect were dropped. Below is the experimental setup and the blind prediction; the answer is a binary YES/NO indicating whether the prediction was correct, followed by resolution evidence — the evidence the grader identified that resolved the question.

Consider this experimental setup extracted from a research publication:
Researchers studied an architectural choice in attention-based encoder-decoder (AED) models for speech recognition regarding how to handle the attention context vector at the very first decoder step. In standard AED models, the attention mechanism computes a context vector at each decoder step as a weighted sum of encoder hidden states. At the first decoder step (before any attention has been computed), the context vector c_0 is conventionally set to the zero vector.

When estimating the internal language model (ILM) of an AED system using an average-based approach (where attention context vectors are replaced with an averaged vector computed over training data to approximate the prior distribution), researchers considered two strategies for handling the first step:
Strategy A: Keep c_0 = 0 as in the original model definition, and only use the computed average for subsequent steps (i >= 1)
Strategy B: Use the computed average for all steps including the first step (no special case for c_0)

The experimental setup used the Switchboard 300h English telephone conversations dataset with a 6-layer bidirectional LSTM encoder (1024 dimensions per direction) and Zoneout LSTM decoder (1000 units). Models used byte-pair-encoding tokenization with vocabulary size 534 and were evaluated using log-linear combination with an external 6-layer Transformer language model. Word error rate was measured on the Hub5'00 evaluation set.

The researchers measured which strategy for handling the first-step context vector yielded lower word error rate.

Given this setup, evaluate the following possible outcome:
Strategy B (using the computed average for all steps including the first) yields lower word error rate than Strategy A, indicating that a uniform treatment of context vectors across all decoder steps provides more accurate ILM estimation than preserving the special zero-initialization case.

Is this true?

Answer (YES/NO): NO